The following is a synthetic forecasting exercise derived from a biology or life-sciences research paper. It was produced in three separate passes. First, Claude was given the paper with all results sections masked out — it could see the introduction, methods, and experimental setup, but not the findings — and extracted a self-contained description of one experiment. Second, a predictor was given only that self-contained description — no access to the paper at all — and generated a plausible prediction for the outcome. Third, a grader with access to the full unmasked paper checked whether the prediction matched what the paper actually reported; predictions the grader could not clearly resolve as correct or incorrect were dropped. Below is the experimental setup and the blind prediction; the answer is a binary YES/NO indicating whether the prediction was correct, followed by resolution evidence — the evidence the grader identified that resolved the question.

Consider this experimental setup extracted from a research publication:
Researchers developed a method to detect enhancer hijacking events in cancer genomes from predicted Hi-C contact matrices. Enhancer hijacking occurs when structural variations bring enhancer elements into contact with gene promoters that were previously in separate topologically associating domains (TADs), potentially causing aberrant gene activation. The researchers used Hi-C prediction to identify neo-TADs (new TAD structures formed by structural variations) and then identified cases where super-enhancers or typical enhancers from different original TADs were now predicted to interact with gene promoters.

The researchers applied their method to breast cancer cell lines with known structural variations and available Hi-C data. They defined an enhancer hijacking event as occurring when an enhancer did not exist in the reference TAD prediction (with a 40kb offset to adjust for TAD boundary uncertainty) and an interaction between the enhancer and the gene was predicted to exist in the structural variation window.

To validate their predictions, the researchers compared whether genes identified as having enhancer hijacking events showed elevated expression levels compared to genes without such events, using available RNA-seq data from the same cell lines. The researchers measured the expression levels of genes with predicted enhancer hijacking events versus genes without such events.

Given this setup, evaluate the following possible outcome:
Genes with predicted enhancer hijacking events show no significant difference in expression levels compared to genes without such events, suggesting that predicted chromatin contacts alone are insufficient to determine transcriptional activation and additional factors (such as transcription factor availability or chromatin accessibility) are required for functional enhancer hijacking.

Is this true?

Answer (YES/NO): NO